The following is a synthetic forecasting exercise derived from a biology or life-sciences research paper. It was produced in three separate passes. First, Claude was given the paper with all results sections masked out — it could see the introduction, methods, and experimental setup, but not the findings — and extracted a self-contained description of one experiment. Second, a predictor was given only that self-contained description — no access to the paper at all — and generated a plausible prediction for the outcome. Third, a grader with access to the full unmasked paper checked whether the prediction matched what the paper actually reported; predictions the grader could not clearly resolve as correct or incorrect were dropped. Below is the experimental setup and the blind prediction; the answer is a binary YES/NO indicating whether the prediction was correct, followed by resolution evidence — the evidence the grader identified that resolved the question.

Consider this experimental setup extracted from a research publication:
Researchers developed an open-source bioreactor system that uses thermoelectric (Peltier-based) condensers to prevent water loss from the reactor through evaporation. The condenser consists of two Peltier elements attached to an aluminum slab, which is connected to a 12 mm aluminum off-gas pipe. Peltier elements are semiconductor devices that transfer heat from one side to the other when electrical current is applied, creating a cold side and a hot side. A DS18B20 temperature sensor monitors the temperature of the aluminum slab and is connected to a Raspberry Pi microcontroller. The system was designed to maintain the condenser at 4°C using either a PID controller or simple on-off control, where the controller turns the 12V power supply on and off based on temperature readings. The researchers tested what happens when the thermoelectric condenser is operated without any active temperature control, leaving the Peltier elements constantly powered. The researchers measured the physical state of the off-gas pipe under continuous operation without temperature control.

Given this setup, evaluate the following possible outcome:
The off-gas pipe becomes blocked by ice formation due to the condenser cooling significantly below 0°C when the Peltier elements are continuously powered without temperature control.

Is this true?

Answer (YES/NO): YES